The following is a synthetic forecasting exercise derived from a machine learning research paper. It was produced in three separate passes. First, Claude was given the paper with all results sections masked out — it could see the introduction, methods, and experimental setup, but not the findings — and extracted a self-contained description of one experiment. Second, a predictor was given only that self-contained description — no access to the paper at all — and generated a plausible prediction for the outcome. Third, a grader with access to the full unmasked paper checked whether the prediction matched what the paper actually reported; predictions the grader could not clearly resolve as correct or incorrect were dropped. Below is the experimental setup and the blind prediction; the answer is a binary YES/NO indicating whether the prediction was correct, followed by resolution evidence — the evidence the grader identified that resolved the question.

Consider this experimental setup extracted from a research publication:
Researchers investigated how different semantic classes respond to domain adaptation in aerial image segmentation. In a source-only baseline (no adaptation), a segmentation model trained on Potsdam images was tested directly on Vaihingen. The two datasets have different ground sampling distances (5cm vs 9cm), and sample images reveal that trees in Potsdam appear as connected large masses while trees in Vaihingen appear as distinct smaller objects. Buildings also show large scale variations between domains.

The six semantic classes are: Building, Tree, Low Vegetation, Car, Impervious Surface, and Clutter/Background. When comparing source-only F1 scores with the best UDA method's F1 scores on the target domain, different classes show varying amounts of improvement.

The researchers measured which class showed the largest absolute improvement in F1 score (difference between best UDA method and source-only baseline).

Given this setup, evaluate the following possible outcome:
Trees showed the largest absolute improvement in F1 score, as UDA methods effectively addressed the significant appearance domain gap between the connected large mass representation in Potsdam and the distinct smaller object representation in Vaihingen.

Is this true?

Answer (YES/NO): NO